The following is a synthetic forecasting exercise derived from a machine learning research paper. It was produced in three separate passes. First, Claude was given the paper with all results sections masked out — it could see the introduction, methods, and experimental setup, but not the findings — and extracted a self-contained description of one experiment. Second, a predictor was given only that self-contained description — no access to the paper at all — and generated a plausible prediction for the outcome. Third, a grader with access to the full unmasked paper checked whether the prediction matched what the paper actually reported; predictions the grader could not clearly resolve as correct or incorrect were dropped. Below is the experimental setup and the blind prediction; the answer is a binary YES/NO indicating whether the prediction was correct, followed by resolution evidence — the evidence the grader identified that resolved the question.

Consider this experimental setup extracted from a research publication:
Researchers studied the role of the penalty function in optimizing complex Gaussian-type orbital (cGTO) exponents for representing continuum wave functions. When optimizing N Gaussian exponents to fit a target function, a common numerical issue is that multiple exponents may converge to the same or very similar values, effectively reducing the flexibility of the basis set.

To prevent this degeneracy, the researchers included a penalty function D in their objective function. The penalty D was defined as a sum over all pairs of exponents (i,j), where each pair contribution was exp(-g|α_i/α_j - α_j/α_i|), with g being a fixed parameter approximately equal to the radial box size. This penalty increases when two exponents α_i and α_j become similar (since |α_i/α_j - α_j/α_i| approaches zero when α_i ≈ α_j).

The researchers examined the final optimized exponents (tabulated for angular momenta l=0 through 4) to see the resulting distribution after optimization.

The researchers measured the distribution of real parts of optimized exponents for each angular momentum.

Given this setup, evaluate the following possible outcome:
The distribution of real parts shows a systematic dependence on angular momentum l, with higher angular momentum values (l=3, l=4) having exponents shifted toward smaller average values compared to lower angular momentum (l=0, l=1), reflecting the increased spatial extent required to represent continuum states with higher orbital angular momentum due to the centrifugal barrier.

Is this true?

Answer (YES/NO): NO